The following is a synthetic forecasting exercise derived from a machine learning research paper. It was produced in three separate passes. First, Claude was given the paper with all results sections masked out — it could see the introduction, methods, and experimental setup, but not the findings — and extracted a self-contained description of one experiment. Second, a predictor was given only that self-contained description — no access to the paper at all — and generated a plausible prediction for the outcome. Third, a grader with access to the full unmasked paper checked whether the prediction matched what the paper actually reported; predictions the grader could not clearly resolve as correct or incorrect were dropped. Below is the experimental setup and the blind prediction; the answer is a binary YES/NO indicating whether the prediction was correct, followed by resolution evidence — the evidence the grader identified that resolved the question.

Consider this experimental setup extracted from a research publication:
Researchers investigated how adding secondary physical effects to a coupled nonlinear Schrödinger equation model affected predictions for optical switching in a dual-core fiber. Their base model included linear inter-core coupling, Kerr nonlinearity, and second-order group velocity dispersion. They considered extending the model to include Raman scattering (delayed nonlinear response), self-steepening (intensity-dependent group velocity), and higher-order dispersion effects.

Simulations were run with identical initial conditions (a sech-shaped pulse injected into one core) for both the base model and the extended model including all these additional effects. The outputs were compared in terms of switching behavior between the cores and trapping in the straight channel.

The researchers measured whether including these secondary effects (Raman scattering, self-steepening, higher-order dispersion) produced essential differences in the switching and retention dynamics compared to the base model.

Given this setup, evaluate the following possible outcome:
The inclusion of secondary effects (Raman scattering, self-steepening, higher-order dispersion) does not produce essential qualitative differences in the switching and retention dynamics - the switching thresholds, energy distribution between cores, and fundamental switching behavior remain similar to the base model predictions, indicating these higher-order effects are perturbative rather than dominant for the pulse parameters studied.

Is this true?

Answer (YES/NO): YES